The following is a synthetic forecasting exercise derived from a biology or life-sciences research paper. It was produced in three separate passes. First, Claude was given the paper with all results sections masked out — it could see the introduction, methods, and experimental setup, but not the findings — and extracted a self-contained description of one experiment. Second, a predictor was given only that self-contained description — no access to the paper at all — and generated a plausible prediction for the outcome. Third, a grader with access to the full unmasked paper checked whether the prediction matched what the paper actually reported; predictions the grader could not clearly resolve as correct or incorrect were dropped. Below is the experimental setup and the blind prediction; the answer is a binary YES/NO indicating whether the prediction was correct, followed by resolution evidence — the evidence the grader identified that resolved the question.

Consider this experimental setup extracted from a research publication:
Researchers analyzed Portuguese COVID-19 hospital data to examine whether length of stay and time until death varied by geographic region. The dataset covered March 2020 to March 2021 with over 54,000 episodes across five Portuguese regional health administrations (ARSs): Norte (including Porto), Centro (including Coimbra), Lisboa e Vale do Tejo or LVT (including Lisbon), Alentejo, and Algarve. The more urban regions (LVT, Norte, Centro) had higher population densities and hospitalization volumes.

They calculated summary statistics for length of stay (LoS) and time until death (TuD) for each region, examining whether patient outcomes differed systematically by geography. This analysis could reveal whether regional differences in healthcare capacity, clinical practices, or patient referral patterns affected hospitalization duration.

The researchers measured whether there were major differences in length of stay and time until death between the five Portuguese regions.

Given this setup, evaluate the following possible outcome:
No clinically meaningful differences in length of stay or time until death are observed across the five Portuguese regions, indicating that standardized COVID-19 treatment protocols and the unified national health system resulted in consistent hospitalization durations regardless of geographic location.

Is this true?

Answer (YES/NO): YES